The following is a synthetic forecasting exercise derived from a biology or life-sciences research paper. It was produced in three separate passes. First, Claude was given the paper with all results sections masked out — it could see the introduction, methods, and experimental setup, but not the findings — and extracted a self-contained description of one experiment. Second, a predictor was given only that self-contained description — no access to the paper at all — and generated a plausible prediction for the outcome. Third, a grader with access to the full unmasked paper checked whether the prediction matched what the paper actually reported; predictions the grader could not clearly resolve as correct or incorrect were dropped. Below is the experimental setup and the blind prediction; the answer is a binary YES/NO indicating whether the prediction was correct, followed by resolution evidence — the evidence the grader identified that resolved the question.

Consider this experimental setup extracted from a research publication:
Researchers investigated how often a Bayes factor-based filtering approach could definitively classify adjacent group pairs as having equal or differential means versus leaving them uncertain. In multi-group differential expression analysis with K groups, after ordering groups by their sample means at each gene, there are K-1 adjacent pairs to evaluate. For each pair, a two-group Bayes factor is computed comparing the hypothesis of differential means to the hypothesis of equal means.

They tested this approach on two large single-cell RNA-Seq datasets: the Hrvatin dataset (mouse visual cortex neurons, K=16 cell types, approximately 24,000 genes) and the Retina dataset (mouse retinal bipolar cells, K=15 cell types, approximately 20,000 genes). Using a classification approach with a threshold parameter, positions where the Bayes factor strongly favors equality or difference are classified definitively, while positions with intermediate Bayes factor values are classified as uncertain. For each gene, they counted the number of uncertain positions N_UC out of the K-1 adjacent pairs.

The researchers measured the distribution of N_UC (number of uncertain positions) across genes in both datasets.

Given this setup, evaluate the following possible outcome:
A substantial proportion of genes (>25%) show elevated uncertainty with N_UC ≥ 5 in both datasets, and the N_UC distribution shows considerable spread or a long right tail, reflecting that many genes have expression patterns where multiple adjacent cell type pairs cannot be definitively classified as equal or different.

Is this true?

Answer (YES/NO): NO